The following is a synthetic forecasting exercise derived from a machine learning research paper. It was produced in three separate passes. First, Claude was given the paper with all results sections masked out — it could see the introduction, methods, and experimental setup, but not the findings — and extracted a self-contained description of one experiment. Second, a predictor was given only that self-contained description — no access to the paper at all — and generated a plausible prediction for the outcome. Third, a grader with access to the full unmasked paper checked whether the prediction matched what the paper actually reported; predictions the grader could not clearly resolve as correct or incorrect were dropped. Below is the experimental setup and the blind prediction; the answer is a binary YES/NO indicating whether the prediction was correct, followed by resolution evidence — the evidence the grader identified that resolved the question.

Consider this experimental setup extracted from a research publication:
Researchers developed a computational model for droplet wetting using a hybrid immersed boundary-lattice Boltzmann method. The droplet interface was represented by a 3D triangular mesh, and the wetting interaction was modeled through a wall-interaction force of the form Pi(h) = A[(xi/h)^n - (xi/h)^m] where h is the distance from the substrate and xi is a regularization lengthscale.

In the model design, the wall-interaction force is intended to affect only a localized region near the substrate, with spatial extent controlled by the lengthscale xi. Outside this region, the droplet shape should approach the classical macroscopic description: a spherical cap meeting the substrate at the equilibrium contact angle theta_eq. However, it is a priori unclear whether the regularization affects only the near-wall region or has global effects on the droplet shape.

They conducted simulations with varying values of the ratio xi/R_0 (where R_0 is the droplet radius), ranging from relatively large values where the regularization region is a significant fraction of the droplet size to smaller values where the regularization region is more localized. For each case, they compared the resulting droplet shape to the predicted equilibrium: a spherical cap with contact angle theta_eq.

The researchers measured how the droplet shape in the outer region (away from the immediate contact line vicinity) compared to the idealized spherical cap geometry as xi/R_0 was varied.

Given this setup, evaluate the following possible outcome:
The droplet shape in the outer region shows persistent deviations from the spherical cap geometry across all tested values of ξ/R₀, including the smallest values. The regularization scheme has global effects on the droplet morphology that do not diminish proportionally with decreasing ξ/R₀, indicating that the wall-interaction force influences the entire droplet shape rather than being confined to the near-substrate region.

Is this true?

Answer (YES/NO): NO